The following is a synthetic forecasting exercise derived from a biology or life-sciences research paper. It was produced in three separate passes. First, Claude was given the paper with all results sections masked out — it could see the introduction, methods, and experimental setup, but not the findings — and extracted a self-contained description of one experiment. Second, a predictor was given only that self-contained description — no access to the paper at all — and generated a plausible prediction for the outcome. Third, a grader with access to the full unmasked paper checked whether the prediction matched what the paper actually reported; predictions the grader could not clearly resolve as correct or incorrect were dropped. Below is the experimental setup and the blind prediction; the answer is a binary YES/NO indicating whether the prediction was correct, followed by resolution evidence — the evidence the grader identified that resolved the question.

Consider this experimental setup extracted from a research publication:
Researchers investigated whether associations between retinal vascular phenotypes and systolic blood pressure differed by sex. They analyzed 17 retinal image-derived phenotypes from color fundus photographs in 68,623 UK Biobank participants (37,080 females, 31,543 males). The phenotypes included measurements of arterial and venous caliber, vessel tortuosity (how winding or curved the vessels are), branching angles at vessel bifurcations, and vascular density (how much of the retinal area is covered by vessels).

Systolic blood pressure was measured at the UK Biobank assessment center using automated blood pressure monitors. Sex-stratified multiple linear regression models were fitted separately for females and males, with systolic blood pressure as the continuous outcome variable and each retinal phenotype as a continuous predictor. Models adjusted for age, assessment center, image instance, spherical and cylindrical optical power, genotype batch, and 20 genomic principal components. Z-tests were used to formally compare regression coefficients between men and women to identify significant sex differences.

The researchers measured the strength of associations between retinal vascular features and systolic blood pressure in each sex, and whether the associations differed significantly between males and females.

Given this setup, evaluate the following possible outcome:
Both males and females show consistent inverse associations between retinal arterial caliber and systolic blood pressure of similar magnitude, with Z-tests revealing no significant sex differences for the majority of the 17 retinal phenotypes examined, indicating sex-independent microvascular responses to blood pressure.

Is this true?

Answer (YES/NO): NO